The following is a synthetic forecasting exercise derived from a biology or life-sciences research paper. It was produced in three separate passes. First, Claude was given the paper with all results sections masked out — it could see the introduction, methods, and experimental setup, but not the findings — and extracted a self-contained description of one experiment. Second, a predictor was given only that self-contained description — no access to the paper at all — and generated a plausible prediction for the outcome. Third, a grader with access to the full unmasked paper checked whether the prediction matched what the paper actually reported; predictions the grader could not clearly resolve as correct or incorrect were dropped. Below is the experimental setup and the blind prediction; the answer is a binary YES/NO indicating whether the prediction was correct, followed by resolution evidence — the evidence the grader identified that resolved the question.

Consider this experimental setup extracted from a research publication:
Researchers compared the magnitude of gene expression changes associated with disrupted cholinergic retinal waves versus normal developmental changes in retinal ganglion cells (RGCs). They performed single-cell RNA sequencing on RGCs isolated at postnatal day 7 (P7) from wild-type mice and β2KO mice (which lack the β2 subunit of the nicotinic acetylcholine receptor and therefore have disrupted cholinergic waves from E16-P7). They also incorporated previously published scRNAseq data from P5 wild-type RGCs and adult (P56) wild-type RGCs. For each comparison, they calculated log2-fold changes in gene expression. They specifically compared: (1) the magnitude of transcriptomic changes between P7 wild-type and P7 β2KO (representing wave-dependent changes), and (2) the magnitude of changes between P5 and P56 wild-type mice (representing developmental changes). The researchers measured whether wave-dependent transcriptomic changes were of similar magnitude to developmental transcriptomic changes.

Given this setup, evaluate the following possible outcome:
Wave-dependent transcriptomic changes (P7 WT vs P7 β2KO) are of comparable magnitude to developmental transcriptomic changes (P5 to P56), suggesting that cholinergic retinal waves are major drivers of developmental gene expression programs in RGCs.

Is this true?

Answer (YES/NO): NO